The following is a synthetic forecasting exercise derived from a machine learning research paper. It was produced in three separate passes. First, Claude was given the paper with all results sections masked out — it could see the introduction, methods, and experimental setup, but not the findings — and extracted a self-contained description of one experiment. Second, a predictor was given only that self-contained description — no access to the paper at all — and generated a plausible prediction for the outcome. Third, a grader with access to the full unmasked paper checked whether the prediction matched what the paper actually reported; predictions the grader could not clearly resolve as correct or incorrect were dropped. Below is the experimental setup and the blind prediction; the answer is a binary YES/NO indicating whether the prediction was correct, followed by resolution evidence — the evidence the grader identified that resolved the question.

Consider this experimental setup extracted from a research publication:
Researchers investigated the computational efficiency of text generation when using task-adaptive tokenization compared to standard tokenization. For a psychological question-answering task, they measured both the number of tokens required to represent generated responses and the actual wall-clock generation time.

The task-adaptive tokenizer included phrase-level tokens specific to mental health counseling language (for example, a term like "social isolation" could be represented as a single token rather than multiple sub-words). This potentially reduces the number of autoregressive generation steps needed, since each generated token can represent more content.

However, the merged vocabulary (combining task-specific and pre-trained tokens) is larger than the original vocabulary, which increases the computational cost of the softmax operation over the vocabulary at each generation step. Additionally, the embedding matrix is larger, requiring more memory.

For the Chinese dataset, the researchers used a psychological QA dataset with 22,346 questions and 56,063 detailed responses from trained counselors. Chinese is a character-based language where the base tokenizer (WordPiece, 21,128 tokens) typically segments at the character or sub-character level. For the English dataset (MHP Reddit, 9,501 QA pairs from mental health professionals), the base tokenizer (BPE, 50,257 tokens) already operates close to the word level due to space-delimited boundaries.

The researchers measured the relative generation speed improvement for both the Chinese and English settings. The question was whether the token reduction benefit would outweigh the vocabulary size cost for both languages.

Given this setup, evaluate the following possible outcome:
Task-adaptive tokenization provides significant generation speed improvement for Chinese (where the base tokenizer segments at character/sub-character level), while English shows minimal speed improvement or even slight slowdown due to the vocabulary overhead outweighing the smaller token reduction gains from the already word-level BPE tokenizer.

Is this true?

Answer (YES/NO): YES